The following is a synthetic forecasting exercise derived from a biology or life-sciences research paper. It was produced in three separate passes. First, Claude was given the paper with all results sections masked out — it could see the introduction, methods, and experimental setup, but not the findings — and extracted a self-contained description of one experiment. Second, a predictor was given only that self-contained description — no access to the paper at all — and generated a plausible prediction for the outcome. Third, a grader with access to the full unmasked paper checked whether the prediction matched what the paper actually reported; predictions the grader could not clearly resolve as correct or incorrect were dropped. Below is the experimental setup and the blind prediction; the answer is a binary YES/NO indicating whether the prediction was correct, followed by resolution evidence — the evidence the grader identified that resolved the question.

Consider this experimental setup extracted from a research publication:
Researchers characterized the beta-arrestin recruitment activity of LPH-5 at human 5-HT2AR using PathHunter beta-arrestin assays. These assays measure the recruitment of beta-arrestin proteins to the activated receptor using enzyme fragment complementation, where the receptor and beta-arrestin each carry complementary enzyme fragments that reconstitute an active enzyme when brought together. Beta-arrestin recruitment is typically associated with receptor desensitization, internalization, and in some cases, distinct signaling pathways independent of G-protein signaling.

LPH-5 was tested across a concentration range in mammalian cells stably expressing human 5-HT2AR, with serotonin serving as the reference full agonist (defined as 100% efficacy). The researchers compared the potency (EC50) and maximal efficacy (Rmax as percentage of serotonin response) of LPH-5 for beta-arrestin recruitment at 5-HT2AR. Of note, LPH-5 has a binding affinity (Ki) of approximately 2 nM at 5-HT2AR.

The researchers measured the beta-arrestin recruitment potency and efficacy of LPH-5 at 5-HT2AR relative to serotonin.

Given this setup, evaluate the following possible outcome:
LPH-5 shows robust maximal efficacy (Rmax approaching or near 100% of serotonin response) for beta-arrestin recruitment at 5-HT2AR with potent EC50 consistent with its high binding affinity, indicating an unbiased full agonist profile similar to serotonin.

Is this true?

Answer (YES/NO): NO